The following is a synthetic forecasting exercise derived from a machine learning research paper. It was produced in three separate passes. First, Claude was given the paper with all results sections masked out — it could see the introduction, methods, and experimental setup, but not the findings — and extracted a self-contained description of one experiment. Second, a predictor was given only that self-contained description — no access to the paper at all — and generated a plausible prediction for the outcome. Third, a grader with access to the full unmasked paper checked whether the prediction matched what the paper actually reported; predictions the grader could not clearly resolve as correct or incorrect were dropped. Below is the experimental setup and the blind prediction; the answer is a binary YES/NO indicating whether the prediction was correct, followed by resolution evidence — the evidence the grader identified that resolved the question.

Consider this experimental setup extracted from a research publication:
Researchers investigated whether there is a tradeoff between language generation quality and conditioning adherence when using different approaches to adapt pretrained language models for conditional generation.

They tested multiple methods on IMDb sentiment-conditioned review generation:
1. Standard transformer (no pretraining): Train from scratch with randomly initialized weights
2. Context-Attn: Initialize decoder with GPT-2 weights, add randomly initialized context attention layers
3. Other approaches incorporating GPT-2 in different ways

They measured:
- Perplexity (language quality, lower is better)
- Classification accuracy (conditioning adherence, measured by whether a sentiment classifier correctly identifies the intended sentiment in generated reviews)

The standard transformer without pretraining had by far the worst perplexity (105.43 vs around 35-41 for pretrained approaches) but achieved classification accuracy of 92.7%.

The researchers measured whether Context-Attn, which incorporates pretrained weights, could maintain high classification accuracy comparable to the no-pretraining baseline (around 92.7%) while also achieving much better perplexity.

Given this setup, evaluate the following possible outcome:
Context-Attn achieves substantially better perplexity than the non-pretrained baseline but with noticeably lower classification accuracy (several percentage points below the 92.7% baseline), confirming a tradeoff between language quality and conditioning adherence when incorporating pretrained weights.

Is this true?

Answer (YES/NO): YES